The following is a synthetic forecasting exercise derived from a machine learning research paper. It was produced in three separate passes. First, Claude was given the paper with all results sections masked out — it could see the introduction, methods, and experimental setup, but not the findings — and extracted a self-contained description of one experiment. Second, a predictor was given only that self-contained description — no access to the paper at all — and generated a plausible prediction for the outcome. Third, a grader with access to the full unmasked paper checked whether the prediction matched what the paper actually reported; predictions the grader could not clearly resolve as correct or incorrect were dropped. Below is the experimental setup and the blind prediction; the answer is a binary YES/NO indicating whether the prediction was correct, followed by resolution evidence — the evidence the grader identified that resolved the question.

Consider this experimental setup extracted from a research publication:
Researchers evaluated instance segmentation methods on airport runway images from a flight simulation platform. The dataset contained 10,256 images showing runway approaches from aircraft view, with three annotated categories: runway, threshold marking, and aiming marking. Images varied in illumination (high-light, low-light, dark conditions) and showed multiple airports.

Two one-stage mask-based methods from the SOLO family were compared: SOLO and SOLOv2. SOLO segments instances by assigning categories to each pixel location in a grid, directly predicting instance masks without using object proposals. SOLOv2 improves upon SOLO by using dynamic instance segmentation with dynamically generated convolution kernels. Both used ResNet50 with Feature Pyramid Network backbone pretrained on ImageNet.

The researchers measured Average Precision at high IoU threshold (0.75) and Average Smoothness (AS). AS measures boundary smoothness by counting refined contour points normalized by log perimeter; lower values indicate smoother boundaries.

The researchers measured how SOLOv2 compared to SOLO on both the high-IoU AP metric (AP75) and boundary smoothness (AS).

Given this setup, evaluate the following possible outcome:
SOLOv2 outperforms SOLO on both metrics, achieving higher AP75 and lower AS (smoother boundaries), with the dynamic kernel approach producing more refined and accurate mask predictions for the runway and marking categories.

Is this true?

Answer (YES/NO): NO